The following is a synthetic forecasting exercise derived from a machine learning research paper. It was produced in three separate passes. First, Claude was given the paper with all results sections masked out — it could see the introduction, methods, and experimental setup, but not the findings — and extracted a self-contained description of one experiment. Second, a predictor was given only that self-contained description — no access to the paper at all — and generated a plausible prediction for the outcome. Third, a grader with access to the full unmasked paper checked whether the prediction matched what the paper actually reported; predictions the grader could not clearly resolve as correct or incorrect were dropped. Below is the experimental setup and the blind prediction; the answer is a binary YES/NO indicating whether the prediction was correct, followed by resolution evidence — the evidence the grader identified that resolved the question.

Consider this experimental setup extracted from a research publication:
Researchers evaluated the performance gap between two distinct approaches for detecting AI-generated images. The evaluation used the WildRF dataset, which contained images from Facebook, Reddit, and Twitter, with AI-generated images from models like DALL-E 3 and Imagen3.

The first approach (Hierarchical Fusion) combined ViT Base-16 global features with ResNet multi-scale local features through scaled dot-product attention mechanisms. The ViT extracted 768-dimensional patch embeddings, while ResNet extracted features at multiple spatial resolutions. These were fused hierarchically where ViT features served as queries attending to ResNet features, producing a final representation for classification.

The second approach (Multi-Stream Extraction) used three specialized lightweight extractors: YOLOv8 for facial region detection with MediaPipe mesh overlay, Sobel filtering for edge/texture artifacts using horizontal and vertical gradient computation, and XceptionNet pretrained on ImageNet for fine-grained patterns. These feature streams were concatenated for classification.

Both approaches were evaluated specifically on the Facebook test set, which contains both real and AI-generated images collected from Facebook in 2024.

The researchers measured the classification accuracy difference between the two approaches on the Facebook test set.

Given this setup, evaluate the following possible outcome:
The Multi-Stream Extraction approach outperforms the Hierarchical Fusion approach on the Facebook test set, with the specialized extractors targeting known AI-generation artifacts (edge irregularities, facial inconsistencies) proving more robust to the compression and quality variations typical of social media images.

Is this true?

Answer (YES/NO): NO